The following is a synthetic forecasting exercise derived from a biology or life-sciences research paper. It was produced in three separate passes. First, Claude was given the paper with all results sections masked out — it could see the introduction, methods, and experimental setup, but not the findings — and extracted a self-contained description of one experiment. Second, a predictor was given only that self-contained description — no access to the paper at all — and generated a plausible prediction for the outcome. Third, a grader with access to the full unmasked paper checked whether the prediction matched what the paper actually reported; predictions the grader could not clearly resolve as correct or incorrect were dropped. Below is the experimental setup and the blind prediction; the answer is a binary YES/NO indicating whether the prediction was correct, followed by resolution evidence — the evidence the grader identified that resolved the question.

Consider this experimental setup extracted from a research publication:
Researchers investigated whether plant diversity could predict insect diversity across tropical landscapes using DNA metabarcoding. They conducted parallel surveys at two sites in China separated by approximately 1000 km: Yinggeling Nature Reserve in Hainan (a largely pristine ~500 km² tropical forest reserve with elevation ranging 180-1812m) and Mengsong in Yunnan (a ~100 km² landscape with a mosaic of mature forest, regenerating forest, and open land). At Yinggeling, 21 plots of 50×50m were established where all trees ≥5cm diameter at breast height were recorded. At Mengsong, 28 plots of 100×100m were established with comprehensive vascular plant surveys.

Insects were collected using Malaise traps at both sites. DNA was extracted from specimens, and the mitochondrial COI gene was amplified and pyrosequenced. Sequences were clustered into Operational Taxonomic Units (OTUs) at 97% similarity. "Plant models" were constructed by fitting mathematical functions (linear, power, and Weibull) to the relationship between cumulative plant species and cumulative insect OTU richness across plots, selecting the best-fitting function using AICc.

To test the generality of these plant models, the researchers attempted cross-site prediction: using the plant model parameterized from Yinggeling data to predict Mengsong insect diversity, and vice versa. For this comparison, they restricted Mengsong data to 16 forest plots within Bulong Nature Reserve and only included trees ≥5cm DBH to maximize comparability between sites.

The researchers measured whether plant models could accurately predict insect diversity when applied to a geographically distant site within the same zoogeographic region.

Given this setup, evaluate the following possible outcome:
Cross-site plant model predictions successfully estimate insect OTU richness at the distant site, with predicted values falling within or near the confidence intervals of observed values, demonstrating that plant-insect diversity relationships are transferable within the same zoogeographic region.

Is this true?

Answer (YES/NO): NO